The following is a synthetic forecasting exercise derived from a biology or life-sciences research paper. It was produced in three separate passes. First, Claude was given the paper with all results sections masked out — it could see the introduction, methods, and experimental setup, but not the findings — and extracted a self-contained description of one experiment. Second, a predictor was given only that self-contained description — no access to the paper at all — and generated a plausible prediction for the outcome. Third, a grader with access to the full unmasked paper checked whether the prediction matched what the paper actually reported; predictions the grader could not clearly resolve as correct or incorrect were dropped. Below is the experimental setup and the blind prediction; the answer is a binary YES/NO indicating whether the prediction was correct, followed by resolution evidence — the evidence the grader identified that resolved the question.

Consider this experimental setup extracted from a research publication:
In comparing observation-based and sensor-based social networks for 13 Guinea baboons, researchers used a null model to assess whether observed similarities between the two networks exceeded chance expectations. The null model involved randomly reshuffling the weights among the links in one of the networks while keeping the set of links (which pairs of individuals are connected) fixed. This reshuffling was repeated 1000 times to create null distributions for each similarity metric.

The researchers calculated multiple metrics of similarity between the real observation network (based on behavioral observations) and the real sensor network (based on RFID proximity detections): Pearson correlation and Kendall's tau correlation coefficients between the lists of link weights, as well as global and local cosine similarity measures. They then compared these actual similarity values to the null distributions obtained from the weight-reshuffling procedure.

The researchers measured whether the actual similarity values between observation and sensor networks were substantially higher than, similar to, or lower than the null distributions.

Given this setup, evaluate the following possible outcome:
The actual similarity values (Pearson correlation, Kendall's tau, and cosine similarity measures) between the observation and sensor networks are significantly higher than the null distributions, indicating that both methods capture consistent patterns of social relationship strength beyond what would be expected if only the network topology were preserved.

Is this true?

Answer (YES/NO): YES